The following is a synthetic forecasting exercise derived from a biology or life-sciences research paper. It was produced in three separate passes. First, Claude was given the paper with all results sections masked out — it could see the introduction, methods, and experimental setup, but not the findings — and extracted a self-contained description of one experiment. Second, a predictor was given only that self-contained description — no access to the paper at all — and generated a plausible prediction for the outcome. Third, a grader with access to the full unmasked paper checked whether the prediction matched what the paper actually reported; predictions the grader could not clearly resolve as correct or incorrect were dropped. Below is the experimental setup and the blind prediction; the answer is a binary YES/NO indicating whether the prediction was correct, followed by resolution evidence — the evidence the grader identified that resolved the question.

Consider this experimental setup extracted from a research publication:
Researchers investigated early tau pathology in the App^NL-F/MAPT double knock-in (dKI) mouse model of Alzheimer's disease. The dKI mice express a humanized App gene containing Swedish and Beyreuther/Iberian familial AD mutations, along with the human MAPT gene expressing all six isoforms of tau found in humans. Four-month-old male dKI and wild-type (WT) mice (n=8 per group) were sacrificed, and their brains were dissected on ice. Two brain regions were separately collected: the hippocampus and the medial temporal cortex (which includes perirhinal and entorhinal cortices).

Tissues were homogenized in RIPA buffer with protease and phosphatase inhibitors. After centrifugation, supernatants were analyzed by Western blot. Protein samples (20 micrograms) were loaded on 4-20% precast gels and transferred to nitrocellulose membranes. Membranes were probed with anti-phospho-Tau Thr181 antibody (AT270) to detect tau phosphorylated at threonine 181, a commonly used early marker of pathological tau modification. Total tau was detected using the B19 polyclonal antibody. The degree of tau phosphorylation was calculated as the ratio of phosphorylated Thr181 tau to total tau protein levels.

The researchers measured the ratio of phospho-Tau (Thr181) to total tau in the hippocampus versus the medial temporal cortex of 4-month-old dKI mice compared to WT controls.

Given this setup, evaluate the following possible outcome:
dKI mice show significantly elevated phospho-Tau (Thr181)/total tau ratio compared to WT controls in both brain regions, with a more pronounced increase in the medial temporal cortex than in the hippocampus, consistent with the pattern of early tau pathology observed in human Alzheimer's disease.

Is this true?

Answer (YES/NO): NO